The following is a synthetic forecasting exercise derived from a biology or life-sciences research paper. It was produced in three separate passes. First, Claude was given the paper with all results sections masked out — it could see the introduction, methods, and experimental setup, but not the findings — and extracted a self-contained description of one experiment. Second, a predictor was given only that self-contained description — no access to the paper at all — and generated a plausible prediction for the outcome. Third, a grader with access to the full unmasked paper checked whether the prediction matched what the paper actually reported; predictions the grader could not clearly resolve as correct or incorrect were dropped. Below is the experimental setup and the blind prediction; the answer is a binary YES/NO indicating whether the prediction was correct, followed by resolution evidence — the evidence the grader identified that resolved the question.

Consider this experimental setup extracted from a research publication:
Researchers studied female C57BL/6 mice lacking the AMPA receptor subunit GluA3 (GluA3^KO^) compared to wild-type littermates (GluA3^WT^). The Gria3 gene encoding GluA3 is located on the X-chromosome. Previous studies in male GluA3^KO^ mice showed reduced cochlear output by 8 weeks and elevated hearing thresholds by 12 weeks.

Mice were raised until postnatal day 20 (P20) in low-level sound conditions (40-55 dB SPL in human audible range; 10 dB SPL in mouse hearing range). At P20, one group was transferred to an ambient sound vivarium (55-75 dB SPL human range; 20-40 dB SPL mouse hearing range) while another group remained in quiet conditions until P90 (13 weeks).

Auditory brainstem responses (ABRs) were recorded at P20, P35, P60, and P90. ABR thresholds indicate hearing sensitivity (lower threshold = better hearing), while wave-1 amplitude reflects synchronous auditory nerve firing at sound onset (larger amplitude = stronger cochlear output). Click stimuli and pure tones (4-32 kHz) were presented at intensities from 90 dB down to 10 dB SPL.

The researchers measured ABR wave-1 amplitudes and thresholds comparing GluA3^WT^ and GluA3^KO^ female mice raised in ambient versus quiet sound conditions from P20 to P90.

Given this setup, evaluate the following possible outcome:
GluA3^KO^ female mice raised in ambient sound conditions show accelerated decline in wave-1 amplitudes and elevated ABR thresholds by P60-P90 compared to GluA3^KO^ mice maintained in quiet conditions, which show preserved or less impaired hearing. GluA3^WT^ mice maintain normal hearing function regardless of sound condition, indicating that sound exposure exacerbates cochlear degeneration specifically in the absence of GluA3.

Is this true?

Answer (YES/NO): YES